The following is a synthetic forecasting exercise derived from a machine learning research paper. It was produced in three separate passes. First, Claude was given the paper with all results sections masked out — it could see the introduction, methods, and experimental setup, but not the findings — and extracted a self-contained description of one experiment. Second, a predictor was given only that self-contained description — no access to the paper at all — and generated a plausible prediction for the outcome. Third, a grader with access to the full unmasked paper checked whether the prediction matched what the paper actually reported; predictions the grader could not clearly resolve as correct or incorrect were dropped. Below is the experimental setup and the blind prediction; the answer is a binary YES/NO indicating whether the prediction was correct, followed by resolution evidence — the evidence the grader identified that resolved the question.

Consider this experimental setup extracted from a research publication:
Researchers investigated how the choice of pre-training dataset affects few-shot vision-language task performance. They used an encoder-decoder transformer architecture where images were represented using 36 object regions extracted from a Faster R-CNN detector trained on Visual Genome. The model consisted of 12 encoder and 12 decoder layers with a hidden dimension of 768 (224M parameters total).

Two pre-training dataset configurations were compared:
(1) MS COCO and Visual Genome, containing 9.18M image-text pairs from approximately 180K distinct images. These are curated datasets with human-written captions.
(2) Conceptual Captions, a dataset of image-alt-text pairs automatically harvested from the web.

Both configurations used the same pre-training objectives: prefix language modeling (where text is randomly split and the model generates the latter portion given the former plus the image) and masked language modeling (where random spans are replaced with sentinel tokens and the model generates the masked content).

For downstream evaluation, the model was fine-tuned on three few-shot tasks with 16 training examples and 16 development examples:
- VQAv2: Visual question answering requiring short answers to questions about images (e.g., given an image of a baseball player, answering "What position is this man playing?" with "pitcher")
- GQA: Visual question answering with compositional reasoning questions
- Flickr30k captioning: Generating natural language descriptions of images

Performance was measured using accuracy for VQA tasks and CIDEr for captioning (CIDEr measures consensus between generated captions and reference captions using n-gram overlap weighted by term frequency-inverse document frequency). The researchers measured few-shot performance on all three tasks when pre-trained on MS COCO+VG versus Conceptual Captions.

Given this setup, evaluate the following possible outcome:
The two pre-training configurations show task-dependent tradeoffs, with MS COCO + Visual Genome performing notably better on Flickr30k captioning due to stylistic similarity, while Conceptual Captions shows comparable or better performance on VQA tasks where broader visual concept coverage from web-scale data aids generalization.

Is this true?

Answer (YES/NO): NO